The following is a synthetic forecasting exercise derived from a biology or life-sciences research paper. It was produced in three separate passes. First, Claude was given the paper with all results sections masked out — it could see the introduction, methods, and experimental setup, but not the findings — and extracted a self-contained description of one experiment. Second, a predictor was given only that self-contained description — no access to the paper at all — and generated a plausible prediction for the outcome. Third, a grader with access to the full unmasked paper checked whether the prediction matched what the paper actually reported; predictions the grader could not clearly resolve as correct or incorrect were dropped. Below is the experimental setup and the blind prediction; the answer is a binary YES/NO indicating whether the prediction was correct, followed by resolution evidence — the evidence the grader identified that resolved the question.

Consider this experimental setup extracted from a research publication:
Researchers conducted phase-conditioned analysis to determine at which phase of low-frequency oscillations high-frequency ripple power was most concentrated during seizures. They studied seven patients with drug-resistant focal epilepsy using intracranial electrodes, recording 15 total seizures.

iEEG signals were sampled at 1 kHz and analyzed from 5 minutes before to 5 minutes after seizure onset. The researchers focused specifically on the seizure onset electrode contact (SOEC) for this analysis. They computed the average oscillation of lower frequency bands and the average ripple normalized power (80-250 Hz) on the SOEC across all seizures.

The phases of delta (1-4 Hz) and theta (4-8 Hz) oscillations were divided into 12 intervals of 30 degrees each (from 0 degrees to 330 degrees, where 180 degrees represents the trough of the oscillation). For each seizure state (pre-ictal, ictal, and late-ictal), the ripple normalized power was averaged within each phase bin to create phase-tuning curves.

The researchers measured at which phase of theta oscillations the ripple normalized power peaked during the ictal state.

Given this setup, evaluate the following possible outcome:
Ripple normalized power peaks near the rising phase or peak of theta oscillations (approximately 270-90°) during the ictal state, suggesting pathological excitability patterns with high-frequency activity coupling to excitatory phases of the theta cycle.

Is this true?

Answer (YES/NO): NO